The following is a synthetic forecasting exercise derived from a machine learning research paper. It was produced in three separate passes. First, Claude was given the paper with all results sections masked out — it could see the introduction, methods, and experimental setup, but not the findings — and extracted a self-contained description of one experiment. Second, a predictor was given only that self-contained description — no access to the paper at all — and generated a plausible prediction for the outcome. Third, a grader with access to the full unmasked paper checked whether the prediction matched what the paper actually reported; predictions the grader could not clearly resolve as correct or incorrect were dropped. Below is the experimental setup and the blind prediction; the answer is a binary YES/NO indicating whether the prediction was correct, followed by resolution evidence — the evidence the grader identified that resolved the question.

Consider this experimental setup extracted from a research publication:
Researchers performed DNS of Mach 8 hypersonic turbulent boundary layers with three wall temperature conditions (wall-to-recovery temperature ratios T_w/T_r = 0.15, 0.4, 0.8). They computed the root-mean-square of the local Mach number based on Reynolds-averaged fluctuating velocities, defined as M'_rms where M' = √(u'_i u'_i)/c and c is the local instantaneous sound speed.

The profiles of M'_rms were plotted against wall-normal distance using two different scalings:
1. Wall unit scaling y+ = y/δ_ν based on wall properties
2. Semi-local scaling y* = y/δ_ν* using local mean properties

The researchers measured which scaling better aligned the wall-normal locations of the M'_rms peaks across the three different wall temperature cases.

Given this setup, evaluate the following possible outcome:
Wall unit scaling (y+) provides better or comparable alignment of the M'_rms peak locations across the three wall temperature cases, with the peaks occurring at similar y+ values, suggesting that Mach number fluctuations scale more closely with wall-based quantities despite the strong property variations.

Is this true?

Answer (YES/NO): NO